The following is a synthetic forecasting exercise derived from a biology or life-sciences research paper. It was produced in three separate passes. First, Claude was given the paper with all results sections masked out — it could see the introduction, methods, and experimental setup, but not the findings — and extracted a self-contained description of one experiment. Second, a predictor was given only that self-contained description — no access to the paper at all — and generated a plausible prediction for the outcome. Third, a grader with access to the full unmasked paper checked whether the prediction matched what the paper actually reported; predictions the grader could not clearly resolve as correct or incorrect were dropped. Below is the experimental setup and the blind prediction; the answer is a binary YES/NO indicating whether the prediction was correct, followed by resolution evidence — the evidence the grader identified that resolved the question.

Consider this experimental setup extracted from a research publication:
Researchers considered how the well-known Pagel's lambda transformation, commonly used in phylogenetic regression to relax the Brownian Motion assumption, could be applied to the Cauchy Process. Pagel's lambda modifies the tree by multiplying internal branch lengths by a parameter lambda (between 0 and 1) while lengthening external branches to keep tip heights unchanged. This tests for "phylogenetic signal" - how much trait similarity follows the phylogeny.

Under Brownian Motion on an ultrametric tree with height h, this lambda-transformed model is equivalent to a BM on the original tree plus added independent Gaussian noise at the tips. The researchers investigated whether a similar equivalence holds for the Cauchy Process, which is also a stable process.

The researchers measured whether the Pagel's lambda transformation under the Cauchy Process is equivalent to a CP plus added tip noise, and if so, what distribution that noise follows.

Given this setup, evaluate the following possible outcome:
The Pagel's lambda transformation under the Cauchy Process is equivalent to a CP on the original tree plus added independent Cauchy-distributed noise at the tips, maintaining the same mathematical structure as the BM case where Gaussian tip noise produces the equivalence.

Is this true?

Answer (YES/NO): YES